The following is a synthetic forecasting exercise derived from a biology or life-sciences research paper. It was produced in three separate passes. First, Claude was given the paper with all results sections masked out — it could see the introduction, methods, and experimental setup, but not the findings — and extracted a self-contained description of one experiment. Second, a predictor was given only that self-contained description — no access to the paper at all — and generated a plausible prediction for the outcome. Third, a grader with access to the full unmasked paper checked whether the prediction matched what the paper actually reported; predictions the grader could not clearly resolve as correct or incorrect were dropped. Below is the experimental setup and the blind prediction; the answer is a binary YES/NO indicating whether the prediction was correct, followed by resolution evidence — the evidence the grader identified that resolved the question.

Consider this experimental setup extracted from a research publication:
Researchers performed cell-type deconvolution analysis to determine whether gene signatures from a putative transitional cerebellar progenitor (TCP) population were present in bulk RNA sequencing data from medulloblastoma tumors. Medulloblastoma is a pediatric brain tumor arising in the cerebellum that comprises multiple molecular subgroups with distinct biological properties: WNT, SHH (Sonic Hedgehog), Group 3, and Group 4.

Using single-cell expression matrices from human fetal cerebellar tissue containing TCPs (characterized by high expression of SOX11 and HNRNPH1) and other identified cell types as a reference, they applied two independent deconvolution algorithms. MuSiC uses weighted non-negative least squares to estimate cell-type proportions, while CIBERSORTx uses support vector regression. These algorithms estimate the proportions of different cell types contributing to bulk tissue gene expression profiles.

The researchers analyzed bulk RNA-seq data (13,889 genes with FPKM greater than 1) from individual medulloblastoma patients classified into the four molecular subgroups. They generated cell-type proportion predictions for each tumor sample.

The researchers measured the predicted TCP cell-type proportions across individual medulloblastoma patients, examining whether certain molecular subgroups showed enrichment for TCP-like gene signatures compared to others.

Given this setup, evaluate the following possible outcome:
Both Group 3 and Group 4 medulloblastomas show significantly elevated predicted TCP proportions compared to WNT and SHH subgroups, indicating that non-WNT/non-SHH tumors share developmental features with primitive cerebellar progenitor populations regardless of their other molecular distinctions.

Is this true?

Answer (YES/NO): NO